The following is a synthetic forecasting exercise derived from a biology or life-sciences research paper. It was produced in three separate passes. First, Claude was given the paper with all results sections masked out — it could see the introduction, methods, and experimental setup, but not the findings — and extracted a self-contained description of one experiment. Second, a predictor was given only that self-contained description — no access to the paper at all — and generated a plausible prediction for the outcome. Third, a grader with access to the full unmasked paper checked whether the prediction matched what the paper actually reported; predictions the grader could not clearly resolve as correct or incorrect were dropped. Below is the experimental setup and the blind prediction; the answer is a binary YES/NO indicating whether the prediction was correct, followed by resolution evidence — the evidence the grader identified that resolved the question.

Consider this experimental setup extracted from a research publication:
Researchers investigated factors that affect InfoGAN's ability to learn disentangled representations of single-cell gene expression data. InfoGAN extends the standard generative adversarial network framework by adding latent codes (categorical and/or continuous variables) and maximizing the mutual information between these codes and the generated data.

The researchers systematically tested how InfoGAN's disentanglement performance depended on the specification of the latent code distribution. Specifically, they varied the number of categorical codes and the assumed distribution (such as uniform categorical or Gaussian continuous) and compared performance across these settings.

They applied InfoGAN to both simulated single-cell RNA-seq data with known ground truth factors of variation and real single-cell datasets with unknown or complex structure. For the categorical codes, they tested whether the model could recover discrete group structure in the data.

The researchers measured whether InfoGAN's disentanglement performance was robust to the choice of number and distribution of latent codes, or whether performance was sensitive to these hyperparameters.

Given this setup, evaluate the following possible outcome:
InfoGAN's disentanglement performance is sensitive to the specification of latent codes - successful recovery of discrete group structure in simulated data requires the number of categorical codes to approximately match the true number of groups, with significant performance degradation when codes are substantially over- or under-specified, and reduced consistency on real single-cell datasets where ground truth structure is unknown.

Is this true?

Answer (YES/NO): NO